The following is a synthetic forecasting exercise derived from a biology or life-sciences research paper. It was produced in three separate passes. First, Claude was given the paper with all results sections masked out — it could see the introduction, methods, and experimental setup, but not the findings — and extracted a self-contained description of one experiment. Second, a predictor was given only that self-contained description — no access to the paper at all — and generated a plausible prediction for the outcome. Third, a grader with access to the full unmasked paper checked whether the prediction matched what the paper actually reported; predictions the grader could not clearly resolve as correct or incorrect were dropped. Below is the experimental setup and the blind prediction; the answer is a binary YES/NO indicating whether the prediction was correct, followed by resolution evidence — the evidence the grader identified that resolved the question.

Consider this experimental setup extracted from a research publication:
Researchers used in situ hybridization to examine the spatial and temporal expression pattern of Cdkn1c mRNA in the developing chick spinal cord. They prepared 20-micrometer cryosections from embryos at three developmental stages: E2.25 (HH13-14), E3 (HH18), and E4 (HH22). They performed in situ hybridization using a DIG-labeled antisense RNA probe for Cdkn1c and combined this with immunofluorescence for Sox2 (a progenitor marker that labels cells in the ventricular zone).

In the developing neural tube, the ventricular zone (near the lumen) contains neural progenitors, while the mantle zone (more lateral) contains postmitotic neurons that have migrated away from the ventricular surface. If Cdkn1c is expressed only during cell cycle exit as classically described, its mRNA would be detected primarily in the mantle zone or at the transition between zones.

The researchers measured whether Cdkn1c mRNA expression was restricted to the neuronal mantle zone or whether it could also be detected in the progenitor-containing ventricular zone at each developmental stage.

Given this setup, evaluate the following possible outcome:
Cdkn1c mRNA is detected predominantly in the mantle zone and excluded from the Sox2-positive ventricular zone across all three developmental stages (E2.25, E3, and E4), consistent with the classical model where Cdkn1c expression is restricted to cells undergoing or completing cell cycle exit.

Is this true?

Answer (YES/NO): NO